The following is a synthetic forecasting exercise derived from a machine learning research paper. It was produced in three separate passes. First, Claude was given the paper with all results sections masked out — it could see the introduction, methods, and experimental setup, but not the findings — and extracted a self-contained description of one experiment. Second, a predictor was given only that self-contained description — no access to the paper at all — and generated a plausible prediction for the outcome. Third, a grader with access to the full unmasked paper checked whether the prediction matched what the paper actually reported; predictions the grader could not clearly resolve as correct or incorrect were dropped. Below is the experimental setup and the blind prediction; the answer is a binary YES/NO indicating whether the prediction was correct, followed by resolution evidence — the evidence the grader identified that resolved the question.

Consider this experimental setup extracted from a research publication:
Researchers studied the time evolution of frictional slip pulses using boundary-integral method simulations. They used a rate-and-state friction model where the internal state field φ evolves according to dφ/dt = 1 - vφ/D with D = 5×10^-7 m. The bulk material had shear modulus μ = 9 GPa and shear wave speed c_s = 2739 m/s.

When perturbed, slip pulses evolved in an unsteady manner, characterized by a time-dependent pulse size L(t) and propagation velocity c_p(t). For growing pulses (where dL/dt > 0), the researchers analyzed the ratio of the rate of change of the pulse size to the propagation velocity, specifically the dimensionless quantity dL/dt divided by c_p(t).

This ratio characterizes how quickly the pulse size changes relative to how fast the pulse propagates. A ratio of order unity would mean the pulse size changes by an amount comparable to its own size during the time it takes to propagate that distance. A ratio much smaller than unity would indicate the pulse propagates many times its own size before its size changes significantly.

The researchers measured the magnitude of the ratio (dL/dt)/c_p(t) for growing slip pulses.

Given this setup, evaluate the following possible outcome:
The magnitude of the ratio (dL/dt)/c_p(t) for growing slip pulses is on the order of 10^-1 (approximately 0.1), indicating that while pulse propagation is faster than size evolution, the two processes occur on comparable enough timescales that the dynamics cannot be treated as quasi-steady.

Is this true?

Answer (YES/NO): NO